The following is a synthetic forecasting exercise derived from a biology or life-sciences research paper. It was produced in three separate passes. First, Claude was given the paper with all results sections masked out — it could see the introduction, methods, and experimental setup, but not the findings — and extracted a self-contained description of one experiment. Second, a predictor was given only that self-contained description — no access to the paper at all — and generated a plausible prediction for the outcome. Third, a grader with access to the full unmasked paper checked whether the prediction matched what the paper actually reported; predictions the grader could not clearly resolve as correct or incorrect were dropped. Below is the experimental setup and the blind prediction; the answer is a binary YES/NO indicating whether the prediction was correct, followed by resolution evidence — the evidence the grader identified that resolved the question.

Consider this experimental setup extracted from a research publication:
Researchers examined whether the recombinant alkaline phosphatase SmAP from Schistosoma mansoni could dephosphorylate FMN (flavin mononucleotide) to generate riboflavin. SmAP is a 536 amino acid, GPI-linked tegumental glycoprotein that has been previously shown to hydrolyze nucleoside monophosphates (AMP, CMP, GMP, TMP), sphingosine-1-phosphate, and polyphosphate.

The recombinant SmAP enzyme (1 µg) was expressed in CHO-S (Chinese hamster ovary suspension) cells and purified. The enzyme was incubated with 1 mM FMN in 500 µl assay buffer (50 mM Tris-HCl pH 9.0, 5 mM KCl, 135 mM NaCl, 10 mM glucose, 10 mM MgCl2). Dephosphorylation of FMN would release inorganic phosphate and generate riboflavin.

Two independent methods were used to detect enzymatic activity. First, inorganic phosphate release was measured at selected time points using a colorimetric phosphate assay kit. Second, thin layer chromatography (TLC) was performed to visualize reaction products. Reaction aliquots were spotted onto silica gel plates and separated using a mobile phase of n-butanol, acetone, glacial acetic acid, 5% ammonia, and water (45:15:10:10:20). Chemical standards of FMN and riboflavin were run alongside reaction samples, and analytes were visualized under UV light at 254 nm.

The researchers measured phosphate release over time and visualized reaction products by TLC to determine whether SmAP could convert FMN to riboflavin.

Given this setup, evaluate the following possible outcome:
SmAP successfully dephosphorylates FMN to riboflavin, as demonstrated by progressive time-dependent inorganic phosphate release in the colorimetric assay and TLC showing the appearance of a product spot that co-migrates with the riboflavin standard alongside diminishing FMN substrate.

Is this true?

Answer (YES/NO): YES